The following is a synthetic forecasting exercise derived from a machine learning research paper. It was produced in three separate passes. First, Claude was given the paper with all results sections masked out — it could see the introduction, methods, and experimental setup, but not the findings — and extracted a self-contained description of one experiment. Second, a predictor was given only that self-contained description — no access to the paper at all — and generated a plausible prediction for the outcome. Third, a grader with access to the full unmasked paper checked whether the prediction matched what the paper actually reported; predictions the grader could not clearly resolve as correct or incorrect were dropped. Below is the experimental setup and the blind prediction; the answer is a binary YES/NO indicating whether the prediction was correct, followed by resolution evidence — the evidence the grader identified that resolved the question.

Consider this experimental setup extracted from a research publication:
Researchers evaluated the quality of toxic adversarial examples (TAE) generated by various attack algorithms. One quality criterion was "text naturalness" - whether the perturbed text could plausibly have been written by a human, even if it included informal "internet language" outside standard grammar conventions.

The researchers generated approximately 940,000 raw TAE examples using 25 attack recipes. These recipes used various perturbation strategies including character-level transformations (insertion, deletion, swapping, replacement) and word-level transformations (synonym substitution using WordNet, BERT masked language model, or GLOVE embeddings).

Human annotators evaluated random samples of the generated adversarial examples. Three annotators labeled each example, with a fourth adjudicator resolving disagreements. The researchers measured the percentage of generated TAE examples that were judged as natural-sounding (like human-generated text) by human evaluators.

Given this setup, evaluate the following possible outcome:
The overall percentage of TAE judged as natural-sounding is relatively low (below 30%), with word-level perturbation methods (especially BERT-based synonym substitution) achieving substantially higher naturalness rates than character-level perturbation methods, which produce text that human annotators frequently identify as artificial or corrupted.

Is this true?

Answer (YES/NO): NO